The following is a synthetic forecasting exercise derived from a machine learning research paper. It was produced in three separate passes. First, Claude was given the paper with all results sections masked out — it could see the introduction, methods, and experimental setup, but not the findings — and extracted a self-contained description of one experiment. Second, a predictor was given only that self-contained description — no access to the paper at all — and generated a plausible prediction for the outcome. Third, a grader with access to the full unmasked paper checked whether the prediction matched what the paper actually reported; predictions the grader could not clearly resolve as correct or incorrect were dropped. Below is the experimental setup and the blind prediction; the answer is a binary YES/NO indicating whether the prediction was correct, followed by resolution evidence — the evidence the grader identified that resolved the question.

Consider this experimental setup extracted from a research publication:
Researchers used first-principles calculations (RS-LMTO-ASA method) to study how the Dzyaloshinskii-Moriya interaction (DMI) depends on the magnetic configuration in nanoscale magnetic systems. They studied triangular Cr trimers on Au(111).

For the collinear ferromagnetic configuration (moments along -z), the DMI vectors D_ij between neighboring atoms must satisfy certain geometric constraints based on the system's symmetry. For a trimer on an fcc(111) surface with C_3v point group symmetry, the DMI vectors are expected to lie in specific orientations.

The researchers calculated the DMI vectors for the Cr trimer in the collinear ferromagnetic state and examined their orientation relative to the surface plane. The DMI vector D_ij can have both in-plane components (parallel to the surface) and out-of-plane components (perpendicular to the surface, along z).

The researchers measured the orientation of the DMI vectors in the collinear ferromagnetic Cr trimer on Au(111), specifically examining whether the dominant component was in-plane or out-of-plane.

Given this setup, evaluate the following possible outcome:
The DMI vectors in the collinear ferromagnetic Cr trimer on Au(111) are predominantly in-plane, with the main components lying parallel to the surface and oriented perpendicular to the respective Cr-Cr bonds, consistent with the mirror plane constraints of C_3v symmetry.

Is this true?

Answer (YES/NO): NO